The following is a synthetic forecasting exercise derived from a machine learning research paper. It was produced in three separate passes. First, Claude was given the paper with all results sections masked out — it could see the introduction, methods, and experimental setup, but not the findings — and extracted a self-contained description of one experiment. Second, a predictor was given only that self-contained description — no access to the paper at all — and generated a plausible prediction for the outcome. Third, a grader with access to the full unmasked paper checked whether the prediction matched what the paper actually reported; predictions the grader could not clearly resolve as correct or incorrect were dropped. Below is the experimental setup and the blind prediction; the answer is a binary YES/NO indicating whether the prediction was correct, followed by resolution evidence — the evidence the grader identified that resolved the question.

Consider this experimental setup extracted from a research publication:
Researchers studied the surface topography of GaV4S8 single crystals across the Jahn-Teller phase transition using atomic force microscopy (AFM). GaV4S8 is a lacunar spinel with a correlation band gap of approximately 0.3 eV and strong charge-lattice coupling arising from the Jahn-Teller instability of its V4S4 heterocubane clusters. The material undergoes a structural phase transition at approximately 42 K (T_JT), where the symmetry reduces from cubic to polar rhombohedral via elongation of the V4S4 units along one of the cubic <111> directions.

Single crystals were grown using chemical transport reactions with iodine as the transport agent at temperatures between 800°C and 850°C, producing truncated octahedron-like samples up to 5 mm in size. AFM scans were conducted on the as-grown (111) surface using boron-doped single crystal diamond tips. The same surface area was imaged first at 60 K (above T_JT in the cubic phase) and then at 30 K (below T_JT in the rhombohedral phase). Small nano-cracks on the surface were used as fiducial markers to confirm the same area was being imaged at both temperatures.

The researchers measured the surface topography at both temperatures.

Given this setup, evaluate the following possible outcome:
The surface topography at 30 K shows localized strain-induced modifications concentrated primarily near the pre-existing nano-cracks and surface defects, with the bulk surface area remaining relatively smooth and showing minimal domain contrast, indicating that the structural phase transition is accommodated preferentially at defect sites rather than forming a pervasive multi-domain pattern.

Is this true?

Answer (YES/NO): NO